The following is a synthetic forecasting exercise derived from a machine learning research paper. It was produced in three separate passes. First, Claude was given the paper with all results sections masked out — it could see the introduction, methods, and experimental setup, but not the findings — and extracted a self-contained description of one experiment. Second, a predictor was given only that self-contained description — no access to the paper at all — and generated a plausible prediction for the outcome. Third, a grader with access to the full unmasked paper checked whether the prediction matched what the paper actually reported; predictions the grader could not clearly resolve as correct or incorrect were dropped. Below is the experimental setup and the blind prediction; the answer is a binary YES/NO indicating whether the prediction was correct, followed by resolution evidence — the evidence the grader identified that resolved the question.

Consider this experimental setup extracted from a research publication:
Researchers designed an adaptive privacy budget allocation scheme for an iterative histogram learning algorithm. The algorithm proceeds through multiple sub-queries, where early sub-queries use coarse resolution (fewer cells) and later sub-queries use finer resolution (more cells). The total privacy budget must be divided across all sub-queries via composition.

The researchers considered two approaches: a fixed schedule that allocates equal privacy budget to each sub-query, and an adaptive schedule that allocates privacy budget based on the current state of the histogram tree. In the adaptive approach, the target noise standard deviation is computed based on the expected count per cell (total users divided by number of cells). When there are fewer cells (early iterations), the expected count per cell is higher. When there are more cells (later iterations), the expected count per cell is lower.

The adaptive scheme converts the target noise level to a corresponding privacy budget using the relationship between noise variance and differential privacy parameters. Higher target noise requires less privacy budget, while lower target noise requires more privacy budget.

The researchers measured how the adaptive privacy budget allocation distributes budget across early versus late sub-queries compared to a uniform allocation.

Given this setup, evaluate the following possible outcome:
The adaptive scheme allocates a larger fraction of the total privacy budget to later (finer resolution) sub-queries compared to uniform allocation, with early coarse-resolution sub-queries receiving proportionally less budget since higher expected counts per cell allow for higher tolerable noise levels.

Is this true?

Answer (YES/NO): YES